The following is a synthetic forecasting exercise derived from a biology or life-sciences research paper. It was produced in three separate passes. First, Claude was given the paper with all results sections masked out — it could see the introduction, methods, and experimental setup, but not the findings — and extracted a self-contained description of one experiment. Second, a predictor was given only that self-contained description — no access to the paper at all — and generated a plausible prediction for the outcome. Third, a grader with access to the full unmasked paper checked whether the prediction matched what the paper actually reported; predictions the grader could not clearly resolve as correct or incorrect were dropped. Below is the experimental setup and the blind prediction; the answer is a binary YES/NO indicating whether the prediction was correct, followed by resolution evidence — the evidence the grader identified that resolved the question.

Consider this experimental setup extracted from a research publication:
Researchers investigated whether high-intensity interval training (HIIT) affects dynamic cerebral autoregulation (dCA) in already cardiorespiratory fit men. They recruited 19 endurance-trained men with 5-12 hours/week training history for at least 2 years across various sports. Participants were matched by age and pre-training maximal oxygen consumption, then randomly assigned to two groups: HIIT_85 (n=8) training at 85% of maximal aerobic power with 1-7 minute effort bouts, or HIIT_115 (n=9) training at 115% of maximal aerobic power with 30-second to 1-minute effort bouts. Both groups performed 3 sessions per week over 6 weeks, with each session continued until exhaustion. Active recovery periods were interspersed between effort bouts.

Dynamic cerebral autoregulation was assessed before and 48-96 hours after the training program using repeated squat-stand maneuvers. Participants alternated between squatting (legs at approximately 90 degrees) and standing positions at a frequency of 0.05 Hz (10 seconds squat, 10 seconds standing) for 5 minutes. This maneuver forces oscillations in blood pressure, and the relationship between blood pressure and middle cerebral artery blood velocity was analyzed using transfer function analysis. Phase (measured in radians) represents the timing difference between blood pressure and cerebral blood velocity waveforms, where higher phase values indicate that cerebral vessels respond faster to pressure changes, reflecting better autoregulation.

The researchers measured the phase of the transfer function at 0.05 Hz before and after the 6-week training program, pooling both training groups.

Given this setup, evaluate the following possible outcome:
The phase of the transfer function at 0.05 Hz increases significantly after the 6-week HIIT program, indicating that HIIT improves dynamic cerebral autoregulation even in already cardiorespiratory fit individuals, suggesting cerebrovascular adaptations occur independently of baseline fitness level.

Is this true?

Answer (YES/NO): NO